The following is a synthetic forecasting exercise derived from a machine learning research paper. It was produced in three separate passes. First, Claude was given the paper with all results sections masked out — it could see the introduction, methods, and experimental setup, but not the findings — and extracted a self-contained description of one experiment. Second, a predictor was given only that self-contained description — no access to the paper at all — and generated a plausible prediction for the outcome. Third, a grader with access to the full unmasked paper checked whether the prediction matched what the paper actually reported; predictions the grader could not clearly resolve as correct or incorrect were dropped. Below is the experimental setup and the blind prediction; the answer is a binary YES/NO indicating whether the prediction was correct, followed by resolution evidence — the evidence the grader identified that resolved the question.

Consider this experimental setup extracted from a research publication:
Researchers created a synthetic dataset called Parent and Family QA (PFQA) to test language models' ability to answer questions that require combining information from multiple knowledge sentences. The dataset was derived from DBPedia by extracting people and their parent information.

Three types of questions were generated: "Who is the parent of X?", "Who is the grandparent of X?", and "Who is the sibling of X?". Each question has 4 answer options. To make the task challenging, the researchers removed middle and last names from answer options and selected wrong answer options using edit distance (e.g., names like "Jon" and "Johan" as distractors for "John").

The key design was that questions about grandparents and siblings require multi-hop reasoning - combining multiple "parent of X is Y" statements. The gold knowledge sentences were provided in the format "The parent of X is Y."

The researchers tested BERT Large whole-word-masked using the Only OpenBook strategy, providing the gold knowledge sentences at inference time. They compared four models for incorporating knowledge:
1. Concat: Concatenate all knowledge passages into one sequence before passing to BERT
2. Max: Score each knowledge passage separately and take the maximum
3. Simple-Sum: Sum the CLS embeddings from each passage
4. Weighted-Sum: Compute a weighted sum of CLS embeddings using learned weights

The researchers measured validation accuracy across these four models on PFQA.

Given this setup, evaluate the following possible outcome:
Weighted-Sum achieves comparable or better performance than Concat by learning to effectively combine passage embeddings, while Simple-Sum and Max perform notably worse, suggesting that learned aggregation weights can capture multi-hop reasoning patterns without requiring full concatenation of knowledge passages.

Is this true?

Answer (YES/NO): NO